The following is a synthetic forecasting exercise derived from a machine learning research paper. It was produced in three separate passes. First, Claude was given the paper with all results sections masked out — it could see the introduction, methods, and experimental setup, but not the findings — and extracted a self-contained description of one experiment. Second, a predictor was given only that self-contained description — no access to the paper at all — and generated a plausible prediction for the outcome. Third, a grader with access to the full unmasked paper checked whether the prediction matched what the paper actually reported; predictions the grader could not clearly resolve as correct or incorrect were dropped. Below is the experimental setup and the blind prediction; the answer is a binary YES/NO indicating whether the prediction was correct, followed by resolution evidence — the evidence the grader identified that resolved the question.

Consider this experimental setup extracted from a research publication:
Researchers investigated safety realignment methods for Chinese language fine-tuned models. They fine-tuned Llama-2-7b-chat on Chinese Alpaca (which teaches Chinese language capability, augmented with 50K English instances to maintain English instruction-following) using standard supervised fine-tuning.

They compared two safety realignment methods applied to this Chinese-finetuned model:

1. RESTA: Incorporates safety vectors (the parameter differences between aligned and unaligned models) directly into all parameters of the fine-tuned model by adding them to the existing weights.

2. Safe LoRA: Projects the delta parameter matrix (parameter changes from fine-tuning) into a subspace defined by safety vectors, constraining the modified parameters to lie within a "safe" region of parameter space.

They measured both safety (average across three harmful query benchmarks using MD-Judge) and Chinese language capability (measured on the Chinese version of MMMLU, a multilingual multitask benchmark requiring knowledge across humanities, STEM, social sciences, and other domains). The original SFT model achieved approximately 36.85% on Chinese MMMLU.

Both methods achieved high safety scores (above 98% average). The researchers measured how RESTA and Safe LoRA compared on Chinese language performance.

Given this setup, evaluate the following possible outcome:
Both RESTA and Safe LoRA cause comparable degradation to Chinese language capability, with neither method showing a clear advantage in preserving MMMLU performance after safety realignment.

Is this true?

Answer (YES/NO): NO